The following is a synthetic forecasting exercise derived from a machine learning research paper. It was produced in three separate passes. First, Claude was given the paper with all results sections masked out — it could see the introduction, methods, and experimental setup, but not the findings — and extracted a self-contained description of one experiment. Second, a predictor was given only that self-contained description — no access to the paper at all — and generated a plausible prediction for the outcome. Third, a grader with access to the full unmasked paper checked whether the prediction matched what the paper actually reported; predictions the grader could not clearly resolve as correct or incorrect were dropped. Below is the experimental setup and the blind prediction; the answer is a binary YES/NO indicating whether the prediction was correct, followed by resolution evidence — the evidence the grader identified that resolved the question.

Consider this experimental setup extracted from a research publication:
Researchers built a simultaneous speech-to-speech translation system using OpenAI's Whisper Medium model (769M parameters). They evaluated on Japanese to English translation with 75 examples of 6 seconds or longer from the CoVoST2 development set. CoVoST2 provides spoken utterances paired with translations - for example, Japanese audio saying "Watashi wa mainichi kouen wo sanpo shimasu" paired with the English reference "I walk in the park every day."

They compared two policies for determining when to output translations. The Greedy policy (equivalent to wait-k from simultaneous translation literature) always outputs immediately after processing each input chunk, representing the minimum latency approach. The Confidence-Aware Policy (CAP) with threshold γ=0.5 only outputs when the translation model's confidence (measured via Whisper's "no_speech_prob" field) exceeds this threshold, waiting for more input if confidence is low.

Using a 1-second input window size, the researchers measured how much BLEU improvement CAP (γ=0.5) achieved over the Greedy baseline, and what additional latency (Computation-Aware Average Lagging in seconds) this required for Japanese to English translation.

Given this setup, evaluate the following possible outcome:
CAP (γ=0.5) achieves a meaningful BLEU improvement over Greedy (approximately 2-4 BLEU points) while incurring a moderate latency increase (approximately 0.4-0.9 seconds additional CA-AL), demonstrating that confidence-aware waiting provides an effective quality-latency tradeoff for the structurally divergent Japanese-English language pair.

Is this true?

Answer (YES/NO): NO